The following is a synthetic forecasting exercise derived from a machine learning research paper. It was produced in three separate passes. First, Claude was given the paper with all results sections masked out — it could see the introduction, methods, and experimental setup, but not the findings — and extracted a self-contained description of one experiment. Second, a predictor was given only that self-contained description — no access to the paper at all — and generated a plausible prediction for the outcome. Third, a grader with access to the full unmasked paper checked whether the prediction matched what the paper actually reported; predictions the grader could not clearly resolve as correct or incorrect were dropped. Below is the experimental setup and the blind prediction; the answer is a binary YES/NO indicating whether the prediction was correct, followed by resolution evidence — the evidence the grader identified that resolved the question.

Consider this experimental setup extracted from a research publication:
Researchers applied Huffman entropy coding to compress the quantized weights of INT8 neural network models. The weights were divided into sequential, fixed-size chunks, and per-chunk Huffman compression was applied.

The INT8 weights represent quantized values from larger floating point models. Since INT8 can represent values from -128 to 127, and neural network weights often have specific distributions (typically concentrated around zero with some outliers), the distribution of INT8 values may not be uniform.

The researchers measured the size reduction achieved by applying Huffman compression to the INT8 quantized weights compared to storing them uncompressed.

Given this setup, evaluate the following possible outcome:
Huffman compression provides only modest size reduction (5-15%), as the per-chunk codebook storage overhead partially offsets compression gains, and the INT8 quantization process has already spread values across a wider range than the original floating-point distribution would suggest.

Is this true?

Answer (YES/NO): YES